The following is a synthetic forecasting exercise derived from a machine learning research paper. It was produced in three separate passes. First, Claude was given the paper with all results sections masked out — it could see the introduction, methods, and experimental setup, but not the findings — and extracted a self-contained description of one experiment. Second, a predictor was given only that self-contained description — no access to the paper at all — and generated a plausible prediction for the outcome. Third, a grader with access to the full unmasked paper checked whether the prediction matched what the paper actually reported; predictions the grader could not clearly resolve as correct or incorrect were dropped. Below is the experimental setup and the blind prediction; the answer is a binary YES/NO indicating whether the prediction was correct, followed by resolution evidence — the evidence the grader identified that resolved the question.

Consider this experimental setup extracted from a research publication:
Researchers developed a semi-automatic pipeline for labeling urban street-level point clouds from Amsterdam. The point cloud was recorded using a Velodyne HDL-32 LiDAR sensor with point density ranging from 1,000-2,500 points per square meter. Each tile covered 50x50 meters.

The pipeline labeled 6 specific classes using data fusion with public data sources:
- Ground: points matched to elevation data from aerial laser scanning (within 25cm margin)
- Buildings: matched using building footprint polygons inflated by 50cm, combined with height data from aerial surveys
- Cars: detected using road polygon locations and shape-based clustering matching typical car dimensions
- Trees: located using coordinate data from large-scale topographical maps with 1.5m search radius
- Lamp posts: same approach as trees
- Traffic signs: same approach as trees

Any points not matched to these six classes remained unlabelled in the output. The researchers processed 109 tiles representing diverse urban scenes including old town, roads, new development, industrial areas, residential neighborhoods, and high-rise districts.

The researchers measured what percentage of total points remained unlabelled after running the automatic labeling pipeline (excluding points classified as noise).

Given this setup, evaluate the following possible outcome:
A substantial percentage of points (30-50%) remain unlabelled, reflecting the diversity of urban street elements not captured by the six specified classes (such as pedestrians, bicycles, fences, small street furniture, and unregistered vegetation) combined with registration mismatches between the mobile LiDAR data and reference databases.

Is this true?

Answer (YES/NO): NO